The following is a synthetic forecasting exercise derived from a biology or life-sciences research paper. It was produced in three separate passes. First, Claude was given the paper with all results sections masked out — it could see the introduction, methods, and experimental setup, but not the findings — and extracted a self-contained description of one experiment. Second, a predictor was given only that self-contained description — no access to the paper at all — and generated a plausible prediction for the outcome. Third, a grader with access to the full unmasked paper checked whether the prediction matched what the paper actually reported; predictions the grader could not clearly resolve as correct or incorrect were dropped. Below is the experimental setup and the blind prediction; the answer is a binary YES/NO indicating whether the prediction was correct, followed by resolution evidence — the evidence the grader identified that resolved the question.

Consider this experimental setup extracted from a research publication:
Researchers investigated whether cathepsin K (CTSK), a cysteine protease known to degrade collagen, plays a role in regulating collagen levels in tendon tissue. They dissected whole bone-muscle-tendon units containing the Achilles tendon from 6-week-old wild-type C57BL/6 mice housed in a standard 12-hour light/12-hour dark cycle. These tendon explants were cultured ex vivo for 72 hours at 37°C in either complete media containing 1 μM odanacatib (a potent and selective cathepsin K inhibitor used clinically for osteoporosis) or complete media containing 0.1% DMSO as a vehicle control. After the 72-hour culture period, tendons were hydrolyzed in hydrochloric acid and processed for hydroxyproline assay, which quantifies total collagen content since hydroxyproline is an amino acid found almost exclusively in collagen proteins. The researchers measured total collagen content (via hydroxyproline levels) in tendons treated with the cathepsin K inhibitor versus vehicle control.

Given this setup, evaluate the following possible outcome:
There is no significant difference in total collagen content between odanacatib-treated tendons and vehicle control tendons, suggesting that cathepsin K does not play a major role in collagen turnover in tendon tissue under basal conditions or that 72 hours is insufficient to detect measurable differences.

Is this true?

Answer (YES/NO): NO